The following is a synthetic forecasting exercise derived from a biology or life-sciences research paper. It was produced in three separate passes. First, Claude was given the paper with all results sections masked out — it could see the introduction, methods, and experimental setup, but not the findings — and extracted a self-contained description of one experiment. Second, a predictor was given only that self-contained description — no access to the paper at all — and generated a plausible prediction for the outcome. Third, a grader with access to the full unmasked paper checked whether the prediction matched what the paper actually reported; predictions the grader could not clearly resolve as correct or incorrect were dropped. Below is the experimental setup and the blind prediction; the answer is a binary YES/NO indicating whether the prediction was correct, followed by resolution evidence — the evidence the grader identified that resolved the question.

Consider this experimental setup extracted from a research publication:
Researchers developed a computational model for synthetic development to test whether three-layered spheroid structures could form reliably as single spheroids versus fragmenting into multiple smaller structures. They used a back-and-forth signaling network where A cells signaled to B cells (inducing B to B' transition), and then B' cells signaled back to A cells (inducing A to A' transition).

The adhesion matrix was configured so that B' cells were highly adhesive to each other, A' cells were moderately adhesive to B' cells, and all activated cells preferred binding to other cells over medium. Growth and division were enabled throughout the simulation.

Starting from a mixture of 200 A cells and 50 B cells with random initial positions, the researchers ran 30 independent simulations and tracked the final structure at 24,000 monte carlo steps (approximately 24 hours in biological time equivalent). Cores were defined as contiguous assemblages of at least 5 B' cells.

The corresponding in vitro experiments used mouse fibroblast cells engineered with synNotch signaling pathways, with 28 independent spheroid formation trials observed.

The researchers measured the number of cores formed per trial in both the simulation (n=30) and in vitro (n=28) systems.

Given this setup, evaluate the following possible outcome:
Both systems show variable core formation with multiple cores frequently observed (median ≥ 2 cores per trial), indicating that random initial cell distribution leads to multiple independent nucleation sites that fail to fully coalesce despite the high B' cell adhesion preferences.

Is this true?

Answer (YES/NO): NO